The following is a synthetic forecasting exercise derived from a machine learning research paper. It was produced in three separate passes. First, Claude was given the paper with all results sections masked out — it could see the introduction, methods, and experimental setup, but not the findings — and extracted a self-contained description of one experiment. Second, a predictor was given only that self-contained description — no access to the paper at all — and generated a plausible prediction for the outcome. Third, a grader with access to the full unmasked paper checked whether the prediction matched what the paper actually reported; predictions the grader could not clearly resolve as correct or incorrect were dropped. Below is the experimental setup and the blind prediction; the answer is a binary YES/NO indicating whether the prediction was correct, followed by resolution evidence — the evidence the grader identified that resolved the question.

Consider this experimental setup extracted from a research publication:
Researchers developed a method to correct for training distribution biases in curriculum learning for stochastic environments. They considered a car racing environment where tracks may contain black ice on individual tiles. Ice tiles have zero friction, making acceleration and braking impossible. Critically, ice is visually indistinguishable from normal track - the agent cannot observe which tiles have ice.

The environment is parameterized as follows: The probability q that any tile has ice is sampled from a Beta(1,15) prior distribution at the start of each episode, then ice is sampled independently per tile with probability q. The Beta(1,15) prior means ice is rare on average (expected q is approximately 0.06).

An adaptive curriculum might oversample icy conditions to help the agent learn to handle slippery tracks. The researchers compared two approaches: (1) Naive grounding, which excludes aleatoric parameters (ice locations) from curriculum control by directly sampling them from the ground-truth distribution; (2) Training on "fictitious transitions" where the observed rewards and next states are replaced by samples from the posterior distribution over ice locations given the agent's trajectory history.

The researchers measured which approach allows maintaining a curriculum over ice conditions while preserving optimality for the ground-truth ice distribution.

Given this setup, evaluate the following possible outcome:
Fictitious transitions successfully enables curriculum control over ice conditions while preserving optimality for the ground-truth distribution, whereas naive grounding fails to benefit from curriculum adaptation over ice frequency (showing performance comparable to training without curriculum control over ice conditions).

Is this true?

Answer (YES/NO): YES